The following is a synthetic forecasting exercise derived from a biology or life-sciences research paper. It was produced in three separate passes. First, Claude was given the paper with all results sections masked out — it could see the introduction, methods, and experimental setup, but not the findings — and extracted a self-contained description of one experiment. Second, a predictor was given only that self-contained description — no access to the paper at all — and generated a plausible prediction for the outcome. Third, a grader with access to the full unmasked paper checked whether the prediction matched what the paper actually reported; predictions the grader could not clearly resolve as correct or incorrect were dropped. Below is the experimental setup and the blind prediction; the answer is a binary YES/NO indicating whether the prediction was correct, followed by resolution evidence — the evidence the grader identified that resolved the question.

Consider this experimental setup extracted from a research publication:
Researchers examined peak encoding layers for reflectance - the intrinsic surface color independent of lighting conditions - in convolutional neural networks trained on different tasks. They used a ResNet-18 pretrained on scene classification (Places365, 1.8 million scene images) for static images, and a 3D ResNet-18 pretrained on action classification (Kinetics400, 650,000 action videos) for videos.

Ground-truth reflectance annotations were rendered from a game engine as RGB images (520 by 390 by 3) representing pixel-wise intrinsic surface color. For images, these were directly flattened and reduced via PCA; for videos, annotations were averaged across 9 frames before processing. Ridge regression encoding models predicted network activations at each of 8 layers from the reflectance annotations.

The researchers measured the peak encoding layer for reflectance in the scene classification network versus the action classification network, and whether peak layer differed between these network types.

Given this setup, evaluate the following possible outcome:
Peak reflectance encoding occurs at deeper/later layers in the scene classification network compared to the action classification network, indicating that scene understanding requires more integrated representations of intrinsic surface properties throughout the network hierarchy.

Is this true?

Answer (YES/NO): NO